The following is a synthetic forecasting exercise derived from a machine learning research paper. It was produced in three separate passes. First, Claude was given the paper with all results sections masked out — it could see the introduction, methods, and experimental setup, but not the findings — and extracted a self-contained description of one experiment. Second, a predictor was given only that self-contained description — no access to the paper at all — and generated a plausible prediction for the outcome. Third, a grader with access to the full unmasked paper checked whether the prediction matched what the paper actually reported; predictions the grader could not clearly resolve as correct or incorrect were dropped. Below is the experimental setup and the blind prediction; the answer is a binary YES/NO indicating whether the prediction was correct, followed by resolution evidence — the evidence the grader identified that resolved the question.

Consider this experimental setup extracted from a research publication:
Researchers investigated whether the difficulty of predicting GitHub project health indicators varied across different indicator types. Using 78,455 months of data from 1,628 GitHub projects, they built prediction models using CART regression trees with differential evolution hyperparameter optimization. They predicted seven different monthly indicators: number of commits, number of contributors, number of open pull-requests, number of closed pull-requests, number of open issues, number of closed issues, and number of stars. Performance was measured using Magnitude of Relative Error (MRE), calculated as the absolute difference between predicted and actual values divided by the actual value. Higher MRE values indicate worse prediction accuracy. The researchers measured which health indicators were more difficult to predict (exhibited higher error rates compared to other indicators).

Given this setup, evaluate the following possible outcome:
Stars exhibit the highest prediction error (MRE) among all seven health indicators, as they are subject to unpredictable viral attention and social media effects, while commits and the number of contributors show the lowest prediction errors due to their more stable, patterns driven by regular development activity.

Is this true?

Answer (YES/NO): NO